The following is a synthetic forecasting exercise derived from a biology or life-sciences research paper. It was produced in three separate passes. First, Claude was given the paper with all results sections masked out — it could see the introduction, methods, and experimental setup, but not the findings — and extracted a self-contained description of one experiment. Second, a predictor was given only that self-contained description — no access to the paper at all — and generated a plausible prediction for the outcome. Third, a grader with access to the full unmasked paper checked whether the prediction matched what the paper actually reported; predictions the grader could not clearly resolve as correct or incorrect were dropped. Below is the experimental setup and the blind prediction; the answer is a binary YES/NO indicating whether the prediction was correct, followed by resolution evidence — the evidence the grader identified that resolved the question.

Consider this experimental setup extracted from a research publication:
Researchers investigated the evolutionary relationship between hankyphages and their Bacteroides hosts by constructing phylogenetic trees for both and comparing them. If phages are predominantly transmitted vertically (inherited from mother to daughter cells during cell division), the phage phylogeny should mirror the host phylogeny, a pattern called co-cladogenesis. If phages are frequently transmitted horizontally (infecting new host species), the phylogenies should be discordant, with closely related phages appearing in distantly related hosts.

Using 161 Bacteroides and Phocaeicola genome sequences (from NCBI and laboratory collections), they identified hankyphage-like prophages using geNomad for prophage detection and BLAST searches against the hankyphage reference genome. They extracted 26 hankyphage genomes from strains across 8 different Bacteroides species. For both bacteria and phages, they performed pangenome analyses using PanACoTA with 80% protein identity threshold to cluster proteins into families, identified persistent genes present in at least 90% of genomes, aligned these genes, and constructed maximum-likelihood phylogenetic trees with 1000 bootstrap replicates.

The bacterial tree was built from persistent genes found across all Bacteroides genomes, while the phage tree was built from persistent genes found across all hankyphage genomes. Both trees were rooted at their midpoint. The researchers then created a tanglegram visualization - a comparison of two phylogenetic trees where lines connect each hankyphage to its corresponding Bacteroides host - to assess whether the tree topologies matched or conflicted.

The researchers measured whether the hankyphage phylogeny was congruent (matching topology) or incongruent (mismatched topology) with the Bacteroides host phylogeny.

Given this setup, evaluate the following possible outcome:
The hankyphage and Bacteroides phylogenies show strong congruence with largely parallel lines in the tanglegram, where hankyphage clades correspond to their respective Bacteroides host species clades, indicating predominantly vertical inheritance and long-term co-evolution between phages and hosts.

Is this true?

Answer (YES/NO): NO